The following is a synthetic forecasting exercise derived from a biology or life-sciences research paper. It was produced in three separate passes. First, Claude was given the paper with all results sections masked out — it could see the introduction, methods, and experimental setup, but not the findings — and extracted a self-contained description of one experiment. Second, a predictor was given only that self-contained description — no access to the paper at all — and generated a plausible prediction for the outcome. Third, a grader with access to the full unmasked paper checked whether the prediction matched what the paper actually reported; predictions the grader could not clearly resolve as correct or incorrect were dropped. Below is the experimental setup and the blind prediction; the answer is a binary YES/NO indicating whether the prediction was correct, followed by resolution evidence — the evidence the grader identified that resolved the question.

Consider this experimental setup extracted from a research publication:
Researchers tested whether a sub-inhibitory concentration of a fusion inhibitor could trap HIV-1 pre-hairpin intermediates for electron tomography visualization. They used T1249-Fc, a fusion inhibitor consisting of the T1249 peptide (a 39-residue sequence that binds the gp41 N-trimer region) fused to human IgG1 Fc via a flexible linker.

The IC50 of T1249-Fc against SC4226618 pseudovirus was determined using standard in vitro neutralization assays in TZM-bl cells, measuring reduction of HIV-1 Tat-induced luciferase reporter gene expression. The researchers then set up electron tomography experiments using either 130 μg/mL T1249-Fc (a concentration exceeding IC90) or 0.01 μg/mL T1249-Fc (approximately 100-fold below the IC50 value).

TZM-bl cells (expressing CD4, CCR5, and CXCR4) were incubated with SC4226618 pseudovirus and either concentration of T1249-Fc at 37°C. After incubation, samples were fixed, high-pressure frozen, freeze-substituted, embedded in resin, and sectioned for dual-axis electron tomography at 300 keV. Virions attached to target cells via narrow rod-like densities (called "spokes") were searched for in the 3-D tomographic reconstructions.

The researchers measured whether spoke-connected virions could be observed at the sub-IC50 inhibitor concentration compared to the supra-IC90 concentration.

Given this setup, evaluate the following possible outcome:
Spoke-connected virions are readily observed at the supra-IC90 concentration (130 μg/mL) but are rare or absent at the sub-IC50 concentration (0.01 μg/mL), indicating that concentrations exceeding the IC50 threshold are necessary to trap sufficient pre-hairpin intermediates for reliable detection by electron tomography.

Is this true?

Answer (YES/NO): YES